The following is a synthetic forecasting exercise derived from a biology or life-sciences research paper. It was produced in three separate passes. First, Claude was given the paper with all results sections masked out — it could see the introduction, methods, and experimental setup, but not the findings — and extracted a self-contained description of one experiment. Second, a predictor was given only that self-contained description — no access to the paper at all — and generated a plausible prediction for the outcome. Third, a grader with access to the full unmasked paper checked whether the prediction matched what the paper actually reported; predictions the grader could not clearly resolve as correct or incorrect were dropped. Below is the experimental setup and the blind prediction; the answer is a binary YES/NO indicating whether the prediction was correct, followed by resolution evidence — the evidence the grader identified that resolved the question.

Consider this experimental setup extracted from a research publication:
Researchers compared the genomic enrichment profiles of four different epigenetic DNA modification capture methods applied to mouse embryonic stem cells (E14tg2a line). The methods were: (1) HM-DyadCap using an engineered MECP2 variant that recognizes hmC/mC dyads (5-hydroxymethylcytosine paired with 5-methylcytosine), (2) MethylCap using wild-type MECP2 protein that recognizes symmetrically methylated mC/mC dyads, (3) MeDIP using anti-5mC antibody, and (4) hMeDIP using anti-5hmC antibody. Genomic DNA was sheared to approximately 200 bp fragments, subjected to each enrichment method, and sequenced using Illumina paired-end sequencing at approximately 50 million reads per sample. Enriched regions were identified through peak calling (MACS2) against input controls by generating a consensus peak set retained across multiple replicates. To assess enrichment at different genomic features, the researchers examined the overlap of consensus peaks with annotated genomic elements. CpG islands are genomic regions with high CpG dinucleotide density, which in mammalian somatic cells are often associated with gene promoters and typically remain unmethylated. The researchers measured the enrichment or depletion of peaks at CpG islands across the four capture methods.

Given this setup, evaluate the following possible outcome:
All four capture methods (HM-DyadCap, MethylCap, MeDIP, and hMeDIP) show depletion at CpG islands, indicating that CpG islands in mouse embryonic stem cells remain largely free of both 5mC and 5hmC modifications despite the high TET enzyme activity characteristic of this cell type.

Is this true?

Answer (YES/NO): NO